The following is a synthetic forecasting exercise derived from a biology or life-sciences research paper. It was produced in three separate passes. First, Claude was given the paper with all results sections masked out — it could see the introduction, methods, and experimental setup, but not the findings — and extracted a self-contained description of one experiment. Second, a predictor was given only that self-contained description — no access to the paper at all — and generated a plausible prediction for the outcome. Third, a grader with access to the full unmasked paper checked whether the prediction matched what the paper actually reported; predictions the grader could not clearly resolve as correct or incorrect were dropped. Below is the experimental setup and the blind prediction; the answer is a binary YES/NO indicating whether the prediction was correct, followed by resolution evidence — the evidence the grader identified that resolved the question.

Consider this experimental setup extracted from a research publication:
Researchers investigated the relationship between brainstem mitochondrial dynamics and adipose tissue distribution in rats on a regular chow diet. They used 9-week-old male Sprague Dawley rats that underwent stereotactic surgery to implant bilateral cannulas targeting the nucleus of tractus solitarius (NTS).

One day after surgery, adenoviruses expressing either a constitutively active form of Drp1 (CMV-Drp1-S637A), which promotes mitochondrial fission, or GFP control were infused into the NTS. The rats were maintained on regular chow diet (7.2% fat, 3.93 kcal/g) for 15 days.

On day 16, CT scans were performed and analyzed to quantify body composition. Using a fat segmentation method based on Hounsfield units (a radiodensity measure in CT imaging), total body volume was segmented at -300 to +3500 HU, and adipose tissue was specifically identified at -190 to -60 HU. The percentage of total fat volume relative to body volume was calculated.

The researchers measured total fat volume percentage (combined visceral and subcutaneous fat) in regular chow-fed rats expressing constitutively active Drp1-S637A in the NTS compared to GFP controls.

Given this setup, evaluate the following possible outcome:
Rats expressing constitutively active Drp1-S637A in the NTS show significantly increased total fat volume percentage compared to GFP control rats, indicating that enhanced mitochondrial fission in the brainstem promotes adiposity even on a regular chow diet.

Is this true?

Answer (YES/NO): YES